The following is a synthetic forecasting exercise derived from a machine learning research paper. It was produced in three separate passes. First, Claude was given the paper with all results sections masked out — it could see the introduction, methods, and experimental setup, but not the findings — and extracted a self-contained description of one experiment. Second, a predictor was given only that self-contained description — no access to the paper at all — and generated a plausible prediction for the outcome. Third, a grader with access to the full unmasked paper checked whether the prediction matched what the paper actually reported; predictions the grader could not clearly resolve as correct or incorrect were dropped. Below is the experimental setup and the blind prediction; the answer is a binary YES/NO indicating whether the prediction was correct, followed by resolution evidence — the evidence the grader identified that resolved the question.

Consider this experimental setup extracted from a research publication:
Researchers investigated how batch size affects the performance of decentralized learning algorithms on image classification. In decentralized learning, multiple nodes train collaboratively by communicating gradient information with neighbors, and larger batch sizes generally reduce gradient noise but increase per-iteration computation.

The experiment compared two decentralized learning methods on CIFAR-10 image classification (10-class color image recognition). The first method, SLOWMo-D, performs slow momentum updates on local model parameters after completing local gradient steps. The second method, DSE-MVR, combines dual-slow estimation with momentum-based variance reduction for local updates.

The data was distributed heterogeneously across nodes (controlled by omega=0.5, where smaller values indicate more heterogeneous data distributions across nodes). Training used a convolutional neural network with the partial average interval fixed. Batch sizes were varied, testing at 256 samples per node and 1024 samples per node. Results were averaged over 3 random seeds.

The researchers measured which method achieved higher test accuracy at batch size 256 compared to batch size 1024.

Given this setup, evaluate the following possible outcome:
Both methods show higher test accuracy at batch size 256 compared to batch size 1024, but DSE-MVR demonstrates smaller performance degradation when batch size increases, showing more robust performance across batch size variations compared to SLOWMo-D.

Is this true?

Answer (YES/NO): NO